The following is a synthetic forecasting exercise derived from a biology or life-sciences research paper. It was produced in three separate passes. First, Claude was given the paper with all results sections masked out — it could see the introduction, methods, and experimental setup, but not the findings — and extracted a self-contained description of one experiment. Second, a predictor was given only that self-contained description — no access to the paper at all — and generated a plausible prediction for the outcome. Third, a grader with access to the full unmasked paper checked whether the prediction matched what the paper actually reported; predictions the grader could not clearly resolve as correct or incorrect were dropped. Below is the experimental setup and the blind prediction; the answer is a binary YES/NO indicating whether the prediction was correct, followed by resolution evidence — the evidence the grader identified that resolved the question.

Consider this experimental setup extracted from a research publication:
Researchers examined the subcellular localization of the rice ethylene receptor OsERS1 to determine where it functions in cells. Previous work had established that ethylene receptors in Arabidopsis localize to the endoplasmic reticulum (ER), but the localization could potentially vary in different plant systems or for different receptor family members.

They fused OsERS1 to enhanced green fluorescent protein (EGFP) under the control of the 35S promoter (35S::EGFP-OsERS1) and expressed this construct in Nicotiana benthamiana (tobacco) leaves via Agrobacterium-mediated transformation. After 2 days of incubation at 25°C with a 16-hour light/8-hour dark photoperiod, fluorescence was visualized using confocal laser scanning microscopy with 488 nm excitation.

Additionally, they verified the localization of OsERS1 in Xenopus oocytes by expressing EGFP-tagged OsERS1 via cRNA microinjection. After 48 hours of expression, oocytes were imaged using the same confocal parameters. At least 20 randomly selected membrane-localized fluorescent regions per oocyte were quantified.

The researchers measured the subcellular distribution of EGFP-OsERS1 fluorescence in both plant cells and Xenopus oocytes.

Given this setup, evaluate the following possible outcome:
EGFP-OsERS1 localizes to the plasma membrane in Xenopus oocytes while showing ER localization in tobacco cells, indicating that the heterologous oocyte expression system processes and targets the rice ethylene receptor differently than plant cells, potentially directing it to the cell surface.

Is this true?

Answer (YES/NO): NO